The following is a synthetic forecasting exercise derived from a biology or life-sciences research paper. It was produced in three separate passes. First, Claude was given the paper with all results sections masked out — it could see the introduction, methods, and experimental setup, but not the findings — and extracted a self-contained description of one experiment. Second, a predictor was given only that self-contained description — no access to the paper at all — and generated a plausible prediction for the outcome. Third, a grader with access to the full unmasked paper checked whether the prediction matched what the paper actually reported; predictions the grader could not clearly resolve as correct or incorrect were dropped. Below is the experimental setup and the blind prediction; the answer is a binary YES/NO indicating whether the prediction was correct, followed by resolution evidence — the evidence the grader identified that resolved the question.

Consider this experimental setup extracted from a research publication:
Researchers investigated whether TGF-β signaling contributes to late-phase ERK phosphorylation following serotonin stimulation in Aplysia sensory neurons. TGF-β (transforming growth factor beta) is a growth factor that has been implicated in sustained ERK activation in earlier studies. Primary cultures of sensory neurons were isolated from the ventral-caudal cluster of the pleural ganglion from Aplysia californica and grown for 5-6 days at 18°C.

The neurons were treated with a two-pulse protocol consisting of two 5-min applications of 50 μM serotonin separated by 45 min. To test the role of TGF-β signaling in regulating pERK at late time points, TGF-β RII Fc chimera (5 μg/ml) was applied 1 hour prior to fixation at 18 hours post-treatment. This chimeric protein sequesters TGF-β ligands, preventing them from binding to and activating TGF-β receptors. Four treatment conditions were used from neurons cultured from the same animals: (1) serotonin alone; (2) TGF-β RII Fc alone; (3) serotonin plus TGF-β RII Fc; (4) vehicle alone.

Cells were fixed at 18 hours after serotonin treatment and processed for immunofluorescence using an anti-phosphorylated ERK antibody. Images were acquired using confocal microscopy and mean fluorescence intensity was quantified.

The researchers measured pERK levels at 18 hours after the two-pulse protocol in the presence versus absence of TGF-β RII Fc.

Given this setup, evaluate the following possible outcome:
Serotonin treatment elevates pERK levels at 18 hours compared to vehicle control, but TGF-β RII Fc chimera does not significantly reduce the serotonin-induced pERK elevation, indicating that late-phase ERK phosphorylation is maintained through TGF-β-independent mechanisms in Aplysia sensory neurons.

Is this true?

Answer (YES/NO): NO